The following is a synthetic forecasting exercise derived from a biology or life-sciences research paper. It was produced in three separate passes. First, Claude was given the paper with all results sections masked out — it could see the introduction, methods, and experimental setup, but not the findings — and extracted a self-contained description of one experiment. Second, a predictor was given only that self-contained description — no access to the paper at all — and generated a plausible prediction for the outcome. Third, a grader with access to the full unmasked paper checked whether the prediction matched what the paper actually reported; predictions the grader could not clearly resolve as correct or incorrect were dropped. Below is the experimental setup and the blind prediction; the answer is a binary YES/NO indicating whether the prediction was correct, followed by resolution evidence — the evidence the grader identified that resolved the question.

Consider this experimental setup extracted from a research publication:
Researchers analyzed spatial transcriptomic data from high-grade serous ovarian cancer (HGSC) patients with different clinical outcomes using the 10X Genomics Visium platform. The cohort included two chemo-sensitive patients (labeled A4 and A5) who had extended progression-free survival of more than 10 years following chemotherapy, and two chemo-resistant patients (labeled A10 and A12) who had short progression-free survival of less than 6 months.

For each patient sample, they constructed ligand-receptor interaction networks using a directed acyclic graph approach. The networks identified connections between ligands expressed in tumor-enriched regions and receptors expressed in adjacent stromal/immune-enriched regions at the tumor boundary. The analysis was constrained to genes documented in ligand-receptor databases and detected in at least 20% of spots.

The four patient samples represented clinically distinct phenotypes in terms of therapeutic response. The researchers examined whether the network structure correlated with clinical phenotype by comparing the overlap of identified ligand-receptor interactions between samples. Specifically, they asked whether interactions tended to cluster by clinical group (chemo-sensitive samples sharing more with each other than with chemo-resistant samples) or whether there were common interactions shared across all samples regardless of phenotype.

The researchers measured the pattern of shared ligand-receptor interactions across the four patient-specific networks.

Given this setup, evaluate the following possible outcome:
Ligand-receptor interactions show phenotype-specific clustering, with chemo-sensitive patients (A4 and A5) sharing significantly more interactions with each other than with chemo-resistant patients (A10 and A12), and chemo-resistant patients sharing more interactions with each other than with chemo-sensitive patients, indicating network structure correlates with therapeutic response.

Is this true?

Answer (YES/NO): NO